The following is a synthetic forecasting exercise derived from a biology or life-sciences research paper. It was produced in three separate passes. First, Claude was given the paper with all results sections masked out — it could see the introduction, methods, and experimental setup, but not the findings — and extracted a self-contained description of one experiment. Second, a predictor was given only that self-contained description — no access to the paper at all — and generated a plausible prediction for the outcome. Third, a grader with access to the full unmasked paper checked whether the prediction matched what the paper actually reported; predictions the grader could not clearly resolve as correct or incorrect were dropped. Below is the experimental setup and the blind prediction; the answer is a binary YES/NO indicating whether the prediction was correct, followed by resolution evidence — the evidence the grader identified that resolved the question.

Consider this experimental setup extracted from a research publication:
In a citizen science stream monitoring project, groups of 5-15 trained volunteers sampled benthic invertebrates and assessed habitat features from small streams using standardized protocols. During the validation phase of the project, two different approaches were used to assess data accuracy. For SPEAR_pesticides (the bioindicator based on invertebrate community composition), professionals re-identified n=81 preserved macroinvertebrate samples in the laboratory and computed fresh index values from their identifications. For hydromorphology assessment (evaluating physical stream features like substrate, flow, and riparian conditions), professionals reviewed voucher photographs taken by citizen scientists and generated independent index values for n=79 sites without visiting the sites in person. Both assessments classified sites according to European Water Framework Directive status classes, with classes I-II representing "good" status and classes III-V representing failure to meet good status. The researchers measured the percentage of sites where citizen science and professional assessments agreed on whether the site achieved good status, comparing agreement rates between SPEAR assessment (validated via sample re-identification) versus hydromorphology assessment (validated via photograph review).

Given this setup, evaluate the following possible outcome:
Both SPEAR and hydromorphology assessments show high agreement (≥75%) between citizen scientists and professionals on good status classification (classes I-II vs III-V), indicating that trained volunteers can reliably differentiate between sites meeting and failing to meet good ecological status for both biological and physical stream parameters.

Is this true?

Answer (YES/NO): YES